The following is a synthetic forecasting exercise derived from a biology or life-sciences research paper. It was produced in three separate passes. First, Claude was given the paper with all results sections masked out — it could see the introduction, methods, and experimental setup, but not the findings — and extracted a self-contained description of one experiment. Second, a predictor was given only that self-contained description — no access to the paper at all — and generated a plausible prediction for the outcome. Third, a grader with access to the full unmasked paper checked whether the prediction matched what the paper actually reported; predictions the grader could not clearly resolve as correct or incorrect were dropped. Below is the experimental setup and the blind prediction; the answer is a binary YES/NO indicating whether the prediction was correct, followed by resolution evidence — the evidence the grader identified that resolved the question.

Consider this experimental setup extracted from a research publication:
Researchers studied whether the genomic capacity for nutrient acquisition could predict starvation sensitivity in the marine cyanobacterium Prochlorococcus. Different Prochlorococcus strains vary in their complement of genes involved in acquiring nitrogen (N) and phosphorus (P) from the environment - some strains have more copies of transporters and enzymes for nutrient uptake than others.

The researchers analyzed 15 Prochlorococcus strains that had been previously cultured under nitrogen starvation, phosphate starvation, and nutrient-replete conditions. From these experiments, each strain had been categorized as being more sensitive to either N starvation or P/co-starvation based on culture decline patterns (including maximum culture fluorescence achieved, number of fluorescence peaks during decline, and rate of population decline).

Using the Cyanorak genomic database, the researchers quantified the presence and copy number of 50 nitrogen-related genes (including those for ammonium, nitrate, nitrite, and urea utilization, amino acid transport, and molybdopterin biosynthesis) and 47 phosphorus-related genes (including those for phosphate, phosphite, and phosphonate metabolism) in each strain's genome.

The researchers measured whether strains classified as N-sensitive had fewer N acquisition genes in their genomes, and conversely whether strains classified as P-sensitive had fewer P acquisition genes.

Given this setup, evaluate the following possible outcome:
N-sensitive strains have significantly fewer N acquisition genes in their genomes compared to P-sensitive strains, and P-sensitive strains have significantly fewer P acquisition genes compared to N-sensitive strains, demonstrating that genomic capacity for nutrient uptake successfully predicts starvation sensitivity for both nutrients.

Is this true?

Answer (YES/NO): NO